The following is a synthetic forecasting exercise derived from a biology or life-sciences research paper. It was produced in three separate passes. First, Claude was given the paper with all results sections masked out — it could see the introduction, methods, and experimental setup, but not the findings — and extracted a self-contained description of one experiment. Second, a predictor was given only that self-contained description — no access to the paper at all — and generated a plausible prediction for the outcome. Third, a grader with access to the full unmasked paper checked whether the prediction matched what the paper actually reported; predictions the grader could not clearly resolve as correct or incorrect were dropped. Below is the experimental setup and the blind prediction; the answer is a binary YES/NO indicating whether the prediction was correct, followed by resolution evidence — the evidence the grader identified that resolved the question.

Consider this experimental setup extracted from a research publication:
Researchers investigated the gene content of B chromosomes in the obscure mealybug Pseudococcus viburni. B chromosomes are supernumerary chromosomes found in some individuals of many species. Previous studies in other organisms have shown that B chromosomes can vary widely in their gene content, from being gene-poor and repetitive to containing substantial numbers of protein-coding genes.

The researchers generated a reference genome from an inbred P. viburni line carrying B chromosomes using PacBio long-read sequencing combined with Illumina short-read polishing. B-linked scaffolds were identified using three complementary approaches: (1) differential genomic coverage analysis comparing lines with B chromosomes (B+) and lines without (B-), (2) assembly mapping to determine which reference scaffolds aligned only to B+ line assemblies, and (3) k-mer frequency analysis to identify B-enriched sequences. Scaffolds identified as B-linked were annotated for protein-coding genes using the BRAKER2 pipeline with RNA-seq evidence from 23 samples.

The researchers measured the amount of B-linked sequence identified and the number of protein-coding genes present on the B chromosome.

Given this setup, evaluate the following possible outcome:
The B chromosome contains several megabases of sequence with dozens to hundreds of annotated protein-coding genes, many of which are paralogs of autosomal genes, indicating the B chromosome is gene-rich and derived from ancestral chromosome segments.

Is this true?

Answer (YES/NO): NO